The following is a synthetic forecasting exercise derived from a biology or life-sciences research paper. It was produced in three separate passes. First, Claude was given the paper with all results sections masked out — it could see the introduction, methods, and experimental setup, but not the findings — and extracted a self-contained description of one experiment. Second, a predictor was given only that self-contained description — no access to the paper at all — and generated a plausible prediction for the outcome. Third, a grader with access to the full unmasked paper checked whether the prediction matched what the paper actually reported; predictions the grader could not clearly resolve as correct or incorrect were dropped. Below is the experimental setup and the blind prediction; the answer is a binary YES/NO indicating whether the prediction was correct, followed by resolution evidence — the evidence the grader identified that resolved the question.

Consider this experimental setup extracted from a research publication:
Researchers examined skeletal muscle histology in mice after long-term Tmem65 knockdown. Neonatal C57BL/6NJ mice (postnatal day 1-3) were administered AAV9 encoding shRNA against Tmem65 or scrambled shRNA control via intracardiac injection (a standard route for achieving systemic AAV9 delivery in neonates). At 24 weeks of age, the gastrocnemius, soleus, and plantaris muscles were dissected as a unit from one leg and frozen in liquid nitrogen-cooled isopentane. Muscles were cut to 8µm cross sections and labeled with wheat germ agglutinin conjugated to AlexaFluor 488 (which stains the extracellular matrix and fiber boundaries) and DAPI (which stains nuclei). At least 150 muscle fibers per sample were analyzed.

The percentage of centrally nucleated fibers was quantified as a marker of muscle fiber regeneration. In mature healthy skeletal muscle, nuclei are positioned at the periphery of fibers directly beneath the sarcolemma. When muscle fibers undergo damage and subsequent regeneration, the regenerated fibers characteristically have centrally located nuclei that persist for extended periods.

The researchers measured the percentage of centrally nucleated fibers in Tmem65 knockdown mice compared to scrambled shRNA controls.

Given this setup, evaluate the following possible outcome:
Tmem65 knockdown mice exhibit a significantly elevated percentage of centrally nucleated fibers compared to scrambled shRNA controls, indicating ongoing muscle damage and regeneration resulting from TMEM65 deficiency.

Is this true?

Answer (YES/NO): NO